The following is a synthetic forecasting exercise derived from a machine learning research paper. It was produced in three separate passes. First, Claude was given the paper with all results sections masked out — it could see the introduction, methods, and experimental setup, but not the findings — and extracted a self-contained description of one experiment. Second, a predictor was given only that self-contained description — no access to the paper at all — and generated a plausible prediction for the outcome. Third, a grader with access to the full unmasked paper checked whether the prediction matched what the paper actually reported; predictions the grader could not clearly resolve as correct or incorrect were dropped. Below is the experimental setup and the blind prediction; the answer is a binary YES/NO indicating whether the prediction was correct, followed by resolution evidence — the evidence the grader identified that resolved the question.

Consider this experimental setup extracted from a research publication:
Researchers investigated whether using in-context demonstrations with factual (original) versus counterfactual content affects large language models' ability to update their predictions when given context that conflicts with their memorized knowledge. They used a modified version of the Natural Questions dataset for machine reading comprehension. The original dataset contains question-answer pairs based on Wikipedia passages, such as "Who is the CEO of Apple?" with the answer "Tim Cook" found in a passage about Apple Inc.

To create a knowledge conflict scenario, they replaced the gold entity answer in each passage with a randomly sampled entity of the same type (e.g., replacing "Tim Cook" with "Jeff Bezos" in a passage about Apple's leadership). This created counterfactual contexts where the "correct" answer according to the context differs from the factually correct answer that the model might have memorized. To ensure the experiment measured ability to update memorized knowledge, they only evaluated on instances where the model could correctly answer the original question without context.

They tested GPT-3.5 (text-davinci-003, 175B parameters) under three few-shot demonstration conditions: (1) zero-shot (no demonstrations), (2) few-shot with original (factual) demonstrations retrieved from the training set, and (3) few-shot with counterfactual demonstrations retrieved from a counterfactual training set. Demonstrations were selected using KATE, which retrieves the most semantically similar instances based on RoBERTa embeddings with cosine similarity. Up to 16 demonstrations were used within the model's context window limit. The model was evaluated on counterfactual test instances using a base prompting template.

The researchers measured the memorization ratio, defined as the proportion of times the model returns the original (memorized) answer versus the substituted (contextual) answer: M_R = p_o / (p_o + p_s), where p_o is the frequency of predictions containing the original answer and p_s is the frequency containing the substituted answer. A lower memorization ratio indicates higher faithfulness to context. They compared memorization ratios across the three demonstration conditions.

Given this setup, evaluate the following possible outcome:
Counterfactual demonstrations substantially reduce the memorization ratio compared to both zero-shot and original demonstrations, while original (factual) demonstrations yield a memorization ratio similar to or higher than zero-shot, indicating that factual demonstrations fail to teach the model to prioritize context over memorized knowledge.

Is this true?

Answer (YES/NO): YES